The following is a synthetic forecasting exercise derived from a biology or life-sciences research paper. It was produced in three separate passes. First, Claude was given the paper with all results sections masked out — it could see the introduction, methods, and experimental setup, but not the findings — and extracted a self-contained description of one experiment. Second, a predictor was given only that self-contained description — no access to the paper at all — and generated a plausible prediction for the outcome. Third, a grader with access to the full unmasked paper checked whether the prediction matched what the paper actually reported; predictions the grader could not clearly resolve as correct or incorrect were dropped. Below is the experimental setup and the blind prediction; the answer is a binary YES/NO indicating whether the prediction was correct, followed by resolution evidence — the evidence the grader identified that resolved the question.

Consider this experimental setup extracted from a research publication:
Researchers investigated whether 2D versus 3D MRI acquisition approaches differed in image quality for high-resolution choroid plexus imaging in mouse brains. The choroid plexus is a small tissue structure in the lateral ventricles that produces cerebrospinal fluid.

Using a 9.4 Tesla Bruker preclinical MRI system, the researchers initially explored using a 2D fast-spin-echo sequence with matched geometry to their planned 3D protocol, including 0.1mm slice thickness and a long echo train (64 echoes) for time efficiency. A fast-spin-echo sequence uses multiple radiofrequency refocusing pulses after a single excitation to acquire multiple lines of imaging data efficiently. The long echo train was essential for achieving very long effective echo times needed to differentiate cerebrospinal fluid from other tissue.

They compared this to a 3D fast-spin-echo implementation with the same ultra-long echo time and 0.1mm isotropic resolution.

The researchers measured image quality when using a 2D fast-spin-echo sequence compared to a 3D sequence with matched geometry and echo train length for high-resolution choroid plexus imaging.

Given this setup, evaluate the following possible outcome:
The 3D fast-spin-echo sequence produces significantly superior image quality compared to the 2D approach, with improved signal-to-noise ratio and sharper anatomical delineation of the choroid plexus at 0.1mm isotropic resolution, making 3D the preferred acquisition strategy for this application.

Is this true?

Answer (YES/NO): NO